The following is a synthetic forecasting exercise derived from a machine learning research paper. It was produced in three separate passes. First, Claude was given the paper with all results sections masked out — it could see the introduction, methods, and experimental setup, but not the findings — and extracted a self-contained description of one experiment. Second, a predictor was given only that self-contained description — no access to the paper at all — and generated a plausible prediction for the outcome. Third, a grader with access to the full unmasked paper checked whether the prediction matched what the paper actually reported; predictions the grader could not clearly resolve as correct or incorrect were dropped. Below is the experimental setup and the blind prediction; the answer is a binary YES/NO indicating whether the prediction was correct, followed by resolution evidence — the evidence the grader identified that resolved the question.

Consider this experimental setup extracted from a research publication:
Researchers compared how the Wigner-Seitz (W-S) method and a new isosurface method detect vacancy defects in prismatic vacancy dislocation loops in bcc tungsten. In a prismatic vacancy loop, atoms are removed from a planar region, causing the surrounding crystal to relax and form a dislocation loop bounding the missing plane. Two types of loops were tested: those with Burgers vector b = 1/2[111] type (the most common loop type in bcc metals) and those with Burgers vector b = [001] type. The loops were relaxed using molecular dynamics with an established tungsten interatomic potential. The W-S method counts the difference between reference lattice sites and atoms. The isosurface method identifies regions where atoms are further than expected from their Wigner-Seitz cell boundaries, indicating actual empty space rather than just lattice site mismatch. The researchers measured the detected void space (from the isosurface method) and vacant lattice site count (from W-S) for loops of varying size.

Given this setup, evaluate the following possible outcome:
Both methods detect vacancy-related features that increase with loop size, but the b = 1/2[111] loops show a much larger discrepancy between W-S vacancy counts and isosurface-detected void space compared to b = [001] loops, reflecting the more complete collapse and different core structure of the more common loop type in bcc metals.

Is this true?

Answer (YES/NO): NO